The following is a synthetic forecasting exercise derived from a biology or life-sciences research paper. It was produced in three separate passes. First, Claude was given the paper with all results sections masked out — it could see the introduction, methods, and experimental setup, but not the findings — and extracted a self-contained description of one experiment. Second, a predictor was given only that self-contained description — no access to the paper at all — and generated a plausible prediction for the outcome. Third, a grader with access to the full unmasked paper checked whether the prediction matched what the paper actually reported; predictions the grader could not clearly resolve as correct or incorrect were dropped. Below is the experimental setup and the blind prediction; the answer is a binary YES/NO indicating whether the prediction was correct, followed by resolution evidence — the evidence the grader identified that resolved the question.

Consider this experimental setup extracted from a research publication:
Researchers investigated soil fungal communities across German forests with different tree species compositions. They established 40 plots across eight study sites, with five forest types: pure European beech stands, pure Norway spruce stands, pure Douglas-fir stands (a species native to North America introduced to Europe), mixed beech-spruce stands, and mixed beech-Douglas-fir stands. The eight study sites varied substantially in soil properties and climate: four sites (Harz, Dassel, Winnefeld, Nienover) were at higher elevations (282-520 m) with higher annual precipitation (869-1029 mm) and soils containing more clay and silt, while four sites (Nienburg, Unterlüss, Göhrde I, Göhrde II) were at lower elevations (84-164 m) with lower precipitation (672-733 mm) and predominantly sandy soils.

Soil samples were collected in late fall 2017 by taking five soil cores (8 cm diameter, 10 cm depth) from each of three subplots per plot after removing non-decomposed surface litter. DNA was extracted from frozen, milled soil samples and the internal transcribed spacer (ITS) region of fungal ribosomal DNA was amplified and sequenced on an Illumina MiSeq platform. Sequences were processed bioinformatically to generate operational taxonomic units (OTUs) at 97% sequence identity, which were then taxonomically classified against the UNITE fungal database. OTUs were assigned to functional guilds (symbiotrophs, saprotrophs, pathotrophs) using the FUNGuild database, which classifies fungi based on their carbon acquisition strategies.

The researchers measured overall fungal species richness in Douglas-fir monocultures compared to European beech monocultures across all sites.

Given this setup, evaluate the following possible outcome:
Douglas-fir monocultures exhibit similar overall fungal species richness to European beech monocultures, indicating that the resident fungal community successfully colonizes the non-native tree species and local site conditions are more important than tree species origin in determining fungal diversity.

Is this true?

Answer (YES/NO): NO